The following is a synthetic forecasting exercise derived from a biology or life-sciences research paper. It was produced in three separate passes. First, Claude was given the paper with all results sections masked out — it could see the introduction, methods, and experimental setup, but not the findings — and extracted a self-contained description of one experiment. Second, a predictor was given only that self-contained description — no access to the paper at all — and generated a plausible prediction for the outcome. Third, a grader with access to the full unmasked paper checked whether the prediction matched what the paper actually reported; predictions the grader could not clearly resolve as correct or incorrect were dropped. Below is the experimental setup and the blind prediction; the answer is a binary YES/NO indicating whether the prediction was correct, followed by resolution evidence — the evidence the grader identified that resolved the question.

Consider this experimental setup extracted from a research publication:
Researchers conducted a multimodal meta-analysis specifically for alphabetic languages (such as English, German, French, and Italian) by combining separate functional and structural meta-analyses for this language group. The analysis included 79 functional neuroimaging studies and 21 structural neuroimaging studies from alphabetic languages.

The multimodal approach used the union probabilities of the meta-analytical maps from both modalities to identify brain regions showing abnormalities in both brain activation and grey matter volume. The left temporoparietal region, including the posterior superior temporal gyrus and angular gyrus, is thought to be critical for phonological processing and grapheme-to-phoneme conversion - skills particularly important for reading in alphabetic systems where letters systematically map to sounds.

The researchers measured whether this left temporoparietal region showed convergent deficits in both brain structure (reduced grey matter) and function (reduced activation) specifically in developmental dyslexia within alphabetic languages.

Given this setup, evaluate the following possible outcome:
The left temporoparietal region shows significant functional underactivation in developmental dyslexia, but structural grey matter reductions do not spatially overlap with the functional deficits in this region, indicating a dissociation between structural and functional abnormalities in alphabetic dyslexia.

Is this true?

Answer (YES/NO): NO